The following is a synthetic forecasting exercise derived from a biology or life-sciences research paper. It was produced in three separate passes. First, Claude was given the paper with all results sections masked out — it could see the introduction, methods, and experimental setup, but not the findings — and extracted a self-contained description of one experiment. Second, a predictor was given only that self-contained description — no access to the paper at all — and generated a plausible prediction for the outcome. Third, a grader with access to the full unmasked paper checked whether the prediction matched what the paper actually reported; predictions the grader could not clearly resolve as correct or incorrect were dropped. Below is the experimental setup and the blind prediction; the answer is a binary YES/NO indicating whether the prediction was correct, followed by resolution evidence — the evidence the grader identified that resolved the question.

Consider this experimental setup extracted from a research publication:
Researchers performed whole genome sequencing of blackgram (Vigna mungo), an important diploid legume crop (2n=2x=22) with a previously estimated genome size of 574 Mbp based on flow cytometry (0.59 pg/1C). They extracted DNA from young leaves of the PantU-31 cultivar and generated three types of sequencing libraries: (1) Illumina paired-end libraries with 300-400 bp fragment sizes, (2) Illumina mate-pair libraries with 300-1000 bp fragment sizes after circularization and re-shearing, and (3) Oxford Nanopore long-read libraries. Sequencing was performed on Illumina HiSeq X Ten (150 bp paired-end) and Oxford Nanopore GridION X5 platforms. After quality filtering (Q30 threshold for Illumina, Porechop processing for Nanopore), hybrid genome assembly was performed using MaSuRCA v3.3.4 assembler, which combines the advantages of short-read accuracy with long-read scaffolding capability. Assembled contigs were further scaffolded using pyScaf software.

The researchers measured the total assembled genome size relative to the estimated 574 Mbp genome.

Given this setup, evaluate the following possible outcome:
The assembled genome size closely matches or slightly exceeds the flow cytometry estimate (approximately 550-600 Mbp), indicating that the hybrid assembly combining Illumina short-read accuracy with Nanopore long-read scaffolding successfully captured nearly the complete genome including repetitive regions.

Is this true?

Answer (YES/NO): NO